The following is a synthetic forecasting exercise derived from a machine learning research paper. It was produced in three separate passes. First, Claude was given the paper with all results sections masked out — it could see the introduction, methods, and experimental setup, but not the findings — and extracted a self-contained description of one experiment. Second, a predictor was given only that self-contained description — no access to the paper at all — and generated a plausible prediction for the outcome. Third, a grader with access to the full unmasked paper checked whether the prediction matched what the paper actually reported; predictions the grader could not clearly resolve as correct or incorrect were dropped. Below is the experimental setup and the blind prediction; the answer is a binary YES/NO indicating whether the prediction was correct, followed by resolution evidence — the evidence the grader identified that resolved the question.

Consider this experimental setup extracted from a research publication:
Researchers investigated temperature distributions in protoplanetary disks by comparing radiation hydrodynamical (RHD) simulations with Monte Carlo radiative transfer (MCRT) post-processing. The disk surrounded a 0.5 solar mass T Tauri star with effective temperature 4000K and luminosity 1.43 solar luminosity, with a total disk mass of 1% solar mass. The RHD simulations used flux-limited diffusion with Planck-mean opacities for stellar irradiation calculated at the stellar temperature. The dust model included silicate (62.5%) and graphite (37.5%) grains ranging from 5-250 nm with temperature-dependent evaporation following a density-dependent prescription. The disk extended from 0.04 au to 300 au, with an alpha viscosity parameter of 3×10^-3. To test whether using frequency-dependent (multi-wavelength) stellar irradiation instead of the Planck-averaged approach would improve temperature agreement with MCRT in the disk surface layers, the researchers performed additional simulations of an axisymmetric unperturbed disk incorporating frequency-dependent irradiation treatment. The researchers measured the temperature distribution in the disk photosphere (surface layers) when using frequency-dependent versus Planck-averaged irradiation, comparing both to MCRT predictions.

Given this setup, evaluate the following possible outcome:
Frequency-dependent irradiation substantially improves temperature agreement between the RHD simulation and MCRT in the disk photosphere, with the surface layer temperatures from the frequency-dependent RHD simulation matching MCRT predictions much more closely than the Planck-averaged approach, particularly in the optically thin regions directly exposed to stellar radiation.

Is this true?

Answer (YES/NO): NO